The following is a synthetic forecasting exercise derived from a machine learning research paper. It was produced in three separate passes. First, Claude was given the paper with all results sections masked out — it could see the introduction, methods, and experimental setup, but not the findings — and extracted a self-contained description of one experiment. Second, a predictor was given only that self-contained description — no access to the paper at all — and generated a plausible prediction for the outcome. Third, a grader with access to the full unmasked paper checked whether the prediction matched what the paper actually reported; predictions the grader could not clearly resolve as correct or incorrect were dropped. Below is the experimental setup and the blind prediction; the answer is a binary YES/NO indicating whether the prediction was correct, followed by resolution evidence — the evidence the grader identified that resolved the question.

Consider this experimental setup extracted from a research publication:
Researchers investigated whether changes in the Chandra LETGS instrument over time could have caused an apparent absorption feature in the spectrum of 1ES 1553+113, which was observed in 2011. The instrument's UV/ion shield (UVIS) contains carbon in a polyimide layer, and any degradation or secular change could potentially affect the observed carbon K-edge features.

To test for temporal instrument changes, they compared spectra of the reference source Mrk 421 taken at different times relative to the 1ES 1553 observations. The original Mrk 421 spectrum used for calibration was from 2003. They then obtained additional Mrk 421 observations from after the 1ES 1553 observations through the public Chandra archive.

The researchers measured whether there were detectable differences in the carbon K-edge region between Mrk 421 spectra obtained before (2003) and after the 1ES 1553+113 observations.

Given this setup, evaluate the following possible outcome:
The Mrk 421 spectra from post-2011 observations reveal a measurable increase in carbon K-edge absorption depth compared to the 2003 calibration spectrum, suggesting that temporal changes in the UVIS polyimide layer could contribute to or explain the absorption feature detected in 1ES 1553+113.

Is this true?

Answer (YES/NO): NO